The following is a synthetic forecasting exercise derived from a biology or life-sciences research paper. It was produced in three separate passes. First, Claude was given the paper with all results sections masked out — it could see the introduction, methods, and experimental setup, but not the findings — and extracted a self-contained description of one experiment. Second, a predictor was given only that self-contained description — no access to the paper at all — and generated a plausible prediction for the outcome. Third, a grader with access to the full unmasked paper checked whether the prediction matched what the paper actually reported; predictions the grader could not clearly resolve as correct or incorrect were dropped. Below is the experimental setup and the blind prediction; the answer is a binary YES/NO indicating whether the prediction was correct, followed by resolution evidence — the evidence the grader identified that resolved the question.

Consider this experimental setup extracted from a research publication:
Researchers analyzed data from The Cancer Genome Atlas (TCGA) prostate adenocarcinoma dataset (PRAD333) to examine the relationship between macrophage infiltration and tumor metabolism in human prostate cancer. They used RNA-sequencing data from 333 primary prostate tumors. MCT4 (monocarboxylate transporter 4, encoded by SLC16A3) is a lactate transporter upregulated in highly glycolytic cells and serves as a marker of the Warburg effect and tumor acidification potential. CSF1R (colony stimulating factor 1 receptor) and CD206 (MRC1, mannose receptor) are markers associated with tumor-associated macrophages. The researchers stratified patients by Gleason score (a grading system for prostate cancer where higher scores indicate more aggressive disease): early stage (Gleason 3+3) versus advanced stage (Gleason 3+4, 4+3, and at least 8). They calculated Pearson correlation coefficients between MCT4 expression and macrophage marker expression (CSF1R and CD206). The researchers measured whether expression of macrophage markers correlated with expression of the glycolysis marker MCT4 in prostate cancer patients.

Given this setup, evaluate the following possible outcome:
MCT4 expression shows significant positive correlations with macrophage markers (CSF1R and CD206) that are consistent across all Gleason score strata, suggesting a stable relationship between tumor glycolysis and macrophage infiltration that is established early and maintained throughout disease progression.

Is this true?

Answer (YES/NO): NO